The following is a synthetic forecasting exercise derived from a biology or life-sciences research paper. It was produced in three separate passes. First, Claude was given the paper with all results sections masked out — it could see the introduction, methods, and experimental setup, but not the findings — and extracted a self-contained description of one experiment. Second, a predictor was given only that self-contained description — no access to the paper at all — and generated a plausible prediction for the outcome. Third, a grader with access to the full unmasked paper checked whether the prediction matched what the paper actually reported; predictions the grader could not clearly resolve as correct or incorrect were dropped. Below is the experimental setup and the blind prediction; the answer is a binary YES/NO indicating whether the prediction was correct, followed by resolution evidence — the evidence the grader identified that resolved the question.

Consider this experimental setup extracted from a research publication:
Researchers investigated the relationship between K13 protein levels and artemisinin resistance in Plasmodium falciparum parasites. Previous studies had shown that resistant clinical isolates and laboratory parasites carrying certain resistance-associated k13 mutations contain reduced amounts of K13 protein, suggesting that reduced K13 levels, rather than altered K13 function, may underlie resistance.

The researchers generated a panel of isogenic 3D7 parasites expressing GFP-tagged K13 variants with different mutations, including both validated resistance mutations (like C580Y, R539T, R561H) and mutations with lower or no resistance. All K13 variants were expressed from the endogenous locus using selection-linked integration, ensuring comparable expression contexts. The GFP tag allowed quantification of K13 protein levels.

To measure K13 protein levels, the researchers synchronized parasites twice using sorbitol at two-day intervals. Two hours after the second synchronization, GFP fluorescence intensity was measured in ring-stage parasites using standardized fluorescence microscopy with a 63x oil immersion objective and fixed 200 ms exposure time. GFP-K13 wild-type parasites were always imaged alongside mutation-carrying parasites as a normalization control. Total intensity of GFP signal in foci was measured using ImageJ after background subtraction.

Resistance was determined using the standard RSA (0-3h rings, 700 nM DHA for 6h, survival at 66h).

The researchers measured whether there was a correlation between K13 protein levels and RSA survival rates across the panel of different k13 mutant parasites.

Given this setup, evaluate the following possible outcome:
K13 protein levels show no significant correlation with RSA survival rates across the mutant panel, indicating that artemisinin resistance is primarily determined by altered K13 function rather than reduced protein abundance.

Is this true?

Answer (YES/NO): NO